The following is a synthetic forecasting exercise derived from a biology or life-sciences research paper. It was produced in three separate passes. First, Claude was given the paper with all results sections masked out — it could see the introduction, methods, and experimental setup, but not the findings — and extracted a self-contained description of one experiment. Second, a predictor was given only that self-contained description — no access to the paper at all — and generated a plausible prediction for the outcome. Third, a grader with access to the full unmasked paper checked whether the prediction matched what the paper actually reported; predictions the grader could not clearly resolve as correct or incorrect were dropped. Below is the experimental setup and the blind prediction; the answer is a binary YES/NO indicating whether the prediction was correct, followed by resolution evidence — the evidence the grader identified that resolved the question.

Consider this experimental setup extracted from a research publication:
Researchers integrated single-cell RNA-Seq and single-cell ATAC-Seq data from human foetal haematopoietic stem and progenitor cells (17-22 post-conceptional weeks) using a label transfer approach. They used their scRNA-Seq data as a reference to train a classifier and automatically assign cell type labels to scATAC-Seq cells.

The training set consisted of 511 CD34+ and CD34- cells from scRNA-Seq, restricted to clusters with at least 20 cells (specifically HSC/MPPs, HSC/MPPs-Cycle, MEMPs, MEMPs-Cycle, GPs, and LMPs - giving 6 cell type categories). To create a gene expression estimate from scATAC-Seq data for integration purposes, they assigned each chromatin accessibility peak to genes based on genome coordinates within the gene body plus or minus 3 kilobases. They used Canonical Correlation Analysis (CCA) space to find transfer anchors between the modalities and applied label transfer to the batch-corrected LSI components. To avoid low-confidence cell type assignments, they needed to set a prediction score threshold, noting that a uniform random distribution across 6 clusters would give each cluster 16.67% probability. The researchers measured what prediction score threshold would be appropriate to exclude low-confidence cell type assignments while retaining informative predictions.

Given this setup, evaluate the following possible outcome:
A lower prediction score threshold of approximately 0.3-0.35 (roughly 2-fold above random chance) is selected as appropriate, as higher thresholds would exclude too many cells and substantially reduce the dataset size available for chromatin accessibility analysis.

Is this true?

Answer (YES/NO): NO